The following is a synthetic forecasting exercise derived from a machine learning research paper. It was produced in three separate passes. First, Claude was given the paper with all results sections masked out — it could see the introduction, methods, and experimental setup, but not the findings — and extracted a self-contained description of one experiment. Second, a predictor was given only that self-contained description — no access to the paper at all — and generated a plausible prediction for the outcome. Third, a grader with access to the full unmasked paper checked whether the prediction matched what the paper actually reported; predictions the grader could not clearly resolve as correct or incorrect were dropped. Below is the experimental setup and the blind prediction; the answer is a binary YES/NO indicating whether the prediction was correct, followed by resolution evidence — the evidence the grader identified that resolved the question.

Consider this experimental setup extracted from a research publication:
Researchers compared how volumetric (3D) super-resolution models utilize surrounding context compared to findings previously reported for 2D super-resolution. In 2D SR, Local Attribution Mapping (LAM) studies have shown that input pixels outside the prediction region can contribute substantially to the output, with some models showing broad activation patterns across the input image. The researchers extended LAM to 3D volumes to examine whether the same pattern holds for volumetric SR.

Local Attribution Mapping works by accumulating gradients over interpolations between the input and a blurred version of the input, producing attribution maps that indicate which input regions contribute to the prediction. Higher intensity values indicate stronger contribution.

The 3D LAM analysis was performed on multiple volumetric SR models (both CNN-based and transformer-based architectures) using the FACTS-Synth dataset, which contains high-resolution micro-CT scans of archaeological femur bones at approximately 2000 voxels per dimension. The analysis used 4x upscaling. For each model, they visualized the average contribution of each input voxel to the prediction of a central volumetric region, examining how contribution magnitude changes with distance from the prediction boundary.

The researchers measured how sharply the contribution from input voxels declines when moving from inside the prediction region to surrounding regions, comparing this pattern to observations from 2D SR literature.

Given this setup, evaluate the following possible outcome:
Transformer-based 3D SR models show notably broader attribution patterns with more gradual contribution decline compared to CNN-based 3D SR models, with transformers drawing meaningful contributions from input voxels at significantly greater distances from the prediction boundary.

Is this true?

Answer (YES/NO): NO